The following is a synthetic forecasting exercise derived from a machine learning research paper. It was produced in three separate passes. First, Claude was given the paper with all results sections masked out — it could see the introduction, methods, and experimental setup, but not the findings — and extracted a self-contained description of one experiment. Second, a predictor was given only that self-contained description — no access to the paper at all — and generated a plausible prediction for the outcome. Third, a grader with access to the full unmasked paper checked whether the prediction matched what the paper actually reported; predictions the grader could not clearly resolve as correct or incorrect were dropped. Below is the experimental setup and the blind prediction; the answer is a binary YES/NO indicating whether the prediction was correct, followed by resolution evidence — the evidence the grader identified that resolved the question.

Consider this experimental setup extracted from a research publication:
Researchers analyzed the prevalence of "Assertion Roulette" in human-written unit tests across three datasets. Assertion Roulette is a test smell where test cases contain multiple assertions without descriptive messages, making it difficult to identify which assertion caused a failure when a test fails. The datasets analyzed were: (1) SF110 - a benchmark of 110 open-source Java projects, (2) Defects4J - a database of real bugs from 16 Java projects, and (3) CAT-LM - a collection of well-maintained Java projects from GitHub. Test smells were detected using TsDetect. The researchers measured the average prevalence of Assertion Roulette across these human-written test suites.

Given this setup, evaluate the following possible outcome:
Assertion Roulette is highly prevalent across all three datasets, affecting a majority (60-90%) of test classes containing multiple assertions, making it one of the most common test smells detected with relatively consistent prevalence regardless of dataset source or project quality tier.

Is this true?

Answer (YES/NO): NO